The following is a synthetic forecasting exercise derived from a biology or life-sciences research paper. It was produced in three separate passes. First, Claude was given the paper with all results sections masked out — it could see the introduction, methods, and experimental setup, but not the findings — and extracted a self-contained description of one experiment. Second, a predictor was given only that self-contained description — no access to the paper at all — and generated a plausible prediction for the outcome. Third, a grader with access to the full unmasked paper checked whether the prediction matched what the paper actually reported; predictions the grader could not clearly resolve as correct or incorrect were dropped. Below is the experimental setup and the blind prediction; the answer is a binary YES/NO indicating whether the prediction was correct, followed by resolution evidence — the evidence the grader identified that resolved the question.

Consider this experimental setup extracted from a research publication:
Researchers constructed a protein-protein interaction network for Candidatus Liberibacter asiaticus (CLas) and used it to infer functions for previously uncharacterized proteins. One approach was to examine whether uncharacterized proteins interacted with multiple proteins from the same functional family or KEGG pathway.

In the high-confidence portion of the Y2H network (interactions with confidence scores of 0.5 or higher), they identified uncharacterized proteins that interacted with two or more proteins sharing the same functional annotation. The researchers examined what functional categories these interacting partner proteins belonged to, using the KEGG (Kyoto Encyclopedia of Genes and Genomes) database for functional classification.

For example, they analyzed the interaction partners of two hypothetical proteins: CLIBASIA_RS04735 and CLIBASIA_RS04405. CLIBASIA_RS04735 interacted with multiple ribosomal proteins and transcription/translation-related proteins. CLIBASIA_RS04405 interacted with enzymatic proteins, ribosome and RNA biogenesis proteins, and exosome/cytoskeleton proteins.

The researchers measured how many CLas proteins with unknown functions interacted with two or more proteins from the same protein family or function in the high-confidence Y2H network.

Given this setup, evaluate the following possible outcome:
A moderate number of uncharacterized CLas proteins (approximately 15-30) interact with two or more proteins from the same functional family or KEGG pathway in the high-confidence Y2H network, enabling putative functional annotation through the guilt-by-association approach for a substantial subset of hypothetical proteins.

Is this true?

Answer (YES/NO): NO